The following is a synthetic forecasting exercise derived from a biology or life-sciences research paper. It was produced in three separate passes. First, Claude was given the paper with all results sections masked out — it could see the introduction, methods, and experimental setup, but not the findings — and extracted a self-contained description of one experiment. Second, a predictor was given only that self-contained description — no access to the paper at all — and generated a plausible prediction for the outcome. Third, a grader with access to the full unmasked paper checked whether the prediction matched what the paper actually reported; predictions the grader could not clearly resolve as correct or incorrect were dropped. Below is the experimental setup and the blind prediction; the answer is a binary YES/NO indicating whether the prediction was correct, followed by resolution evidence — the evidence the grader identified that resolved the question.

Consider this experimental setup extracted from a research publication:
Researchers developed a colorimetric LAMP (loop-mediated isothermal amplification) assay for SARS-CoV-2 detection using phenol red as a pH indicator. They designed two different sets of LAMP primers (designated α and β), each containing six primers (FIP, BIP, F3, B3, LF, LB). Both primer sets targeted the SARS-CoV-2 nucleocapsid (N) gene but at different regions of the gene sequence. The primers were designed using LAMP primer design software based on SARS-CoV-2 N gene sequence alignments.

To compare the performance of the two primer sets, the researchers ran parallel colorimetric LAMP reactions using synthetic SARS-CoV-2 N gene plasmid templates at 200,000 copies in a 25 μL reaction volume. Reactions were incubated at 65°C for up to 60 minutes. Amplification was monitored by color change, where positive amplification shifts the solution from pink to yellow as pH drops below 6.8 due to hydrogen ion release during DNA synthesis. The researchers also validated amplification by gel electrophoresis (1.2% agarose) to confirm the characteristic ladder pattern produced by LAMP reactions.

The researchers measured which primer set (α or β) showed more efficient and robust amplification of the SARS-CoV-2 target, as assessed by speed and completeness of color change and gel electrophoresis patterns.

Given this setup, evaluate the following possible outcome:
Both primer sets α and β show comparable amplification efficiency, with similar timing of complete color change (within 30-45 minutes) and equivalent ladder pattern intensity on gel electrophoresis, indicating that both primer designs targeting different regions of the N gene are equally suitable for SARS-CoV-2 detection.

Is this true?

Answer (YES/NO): NO